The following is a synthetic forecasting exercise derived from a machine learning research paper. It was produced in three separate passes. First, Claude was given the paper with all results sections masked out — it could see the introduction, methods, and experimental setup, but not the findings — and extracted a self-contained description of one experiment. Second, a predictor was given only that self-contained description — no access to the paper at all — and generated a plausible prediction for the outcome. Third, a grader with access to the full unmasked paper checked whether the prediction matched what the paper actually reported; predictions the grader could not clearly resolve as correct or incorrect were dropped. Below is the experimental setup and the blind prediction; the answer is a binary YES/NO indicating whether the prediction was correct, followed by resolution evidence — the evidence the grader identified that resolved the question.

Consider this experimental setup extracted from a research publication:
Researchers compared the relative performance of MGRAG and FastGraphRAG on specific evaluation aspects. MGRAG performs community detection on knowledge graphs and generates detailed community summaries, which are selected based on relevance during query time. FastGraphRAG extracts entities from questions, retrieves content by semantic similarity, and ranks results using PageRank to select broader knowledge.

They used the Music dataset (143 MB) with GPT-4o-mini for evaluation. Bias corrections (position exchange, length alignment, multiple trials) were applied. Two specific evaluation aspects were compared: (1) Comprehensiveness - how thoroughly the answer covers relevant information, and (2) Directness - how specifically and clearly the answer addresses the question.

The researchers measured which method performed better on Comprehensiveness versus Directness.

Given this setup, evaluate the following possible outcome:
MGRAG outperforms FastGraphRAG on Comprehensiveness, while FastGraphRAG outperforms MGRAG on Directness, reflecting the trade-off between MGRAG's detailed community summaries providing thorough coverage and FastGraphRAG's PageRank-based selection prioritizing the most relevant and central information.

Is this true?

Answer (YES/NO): NO